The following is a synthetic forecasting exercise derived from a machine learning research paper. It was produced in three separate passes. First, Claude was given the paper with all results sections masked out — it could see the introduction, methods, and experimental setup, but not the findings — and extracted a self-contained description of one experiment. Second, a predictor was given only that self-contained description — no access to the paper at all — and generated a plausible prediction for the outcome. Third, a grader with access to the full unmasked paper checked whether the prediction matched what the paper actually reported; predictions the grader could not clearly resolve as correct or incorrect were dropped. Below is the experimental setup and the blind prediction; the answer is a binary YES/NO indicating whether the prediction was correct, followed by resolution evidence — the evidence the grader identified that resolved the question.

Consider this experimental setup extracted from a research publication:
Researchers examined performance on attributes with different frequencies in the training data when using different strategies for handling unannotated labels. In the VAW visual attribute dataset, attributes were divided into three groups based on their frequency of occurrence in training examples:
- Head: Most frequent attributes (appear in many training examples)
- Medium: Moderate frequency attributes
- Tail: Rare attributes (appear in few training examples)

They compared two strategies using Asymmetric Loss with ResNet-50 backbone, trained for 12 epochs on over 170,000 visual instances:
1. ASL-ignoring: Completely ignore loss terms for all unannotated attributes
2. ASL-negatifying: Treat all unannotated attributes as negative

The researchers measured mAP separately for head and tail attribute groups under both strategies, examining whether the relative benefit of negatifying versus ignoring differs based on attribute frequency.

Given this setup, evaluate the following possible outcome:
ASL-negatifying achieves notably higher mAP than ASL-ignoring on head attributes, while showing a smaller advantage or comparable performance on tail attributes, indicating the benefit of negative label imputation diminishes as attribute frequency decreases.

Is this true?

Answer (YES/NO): NO